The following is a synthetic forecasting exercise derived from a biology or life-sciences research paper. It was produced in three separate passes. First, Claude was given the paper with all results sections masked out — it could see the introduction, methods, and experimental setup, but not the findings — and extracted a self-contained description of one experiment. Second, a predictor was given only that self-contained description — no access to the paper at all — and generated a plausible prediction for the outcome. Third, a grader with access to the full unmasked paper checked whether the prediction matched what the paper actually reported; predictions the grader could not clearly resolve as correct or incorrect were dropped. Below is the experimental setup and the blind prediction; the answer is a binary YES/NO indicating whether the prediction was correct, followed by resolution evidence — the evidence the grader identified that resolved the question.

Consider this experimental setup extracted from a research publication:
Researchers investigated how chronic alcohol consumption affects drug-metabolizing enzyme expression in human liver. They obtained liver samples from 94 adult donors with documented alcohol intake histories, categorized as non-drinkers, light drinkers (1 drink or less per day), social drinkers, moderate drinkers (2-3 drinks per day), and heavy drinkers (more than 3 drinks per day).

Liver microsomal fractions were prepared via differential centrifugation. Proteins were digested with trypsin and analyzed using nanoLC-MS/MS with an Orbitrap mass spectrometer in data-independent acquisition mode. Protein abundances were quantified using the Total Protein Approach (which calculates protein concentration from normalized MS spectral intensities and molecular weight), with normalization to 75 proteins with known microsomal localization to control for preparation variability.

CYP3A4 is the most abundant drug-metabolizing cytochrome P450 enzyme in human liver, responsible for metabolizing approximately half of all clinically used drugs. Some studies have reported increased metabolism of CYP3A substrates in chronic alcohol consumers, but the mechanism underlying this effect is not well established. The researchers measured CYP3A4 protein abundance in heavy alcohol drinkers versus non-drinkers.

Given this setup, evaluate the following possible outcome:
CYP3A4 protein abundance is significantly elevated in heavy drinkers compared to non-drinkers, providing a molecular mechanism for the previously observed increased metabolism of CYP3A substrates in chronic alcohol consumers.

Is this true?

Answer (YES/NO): NO